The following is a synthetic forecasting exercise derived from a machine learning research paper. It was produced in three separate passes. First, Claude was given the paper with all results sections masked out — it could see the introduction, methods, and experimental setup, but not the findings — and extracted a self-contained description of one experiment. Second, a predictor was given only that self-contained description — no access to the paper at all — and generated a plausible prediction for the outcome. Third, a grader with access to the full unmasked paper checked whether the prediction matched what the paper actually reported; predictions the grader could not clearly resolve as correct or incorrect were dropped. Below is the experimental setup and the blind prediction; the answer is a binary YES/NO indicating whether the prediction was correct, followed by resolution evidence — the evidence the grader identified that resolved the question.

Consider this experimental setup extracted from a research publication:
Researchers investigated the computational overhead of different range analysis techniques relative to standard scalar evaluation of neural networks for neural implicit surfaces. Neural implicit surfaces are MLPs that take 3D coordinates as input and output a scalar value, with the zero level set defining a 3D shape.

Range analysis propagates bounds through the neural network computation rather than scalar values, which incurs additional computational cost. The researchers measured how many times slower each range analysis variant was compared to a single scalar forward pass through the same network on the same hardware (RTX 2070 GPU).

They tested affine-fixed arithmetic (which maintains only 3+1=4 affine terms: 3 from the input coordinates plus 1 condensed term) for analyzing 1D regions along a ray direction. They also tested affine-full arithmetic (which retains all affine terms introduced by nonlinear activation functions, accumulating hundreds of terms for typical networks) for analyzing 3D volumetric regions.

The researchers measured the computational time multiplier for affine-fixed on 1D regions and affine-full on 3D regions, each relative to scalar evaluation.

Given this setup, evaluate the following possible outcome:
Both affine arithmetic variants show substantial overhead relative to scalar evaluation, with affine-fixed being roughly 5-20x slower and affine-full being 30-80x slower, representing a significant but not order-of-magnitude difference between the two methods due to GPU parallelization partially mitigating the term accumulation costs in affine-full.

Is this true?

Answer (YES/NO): NO